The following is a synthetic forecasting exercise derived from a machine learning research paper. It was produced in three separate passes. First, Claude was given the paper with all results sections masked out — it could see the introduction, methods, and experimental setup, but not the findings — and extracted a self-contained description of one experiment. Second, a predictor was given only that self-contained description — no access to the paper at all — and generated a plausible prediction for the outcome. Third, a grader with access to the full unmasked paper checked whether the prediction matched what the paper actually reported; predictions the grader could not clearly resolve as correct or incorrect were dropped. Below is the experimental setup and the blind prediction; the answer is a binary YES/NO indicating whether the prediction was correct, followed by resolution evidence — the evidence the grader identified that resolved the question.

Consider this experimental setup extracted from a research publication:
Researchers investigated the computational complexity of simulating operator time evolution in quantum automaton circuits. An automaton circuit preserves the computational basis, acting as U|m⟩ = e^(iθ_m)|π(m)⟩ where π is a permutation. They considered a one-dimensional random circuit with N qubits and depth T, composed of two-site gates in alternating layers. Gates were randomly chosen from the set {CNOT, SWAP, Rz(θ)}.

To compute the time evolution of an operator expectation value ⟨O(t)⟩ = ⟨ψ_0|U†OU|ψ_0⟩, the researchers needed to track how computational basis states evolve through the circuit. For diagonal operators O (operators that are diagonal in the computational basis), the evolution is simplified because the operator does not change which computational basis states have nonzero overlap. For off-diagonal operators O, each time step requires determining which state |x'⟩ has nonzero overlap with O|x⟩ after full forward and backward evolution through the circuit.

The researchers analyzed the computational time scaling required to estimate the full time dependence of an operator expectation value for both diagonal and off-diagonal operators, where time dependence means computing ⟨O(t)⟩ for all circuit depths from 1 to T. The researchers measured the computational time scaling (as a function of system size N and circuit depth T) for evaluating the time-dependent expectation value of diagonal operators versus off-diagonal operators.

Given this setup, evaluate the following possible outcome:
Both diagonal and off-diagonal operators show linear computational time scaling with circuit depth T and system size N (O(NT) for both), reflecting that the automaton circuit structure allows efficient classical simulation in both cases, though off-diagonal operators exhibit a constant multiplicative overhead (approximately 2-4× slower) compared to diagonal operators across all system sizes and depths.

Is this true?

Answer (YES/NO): NO